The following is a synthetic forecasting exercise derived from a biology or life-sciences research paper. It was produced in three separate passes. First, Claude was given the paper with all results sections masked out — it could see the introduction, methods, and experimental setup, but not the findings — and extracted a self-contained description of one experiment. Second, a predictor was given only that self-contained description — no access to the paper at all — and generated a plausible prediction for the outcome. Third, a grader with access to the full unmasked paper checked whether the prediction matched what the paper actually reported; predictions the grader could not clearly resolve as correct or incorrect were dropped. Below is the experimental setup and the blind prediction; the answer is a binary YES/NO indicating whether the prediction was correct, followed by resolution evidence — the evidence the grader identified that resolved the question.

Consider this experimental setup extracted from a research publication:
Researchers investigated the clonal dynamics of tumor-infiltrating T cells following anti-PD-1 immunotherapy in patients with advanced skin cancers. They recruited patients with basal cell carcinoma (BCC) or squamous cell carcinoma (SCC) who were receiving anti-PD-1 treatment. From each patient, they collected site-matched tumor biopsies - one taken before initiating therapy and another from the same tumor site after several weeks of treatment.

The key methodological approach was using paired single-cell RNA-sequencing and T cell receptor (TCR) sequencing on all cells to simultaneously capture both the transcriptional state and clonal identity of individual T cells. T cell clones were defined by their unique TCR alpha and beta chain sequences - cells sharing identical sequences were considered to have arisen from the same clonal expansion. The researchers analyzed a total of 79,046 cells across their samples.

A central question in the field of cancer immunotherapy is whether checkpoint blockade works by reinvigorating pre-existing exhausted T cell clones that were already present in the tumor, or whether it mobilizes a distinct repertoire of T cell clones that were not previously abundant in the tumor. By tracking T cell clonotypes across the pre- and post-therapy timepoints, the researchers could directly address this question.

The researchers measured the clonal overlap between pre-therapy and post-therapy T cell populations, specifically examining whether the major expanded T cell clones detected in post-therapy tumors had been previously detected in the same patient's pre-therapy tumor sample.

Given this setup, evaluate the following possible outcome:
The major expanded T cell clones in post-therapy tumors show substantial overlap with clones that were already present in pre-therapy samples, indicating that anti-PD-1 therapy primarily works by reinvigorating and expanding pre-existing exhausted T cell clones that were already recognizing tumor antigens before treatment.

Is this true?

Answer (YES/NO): NO